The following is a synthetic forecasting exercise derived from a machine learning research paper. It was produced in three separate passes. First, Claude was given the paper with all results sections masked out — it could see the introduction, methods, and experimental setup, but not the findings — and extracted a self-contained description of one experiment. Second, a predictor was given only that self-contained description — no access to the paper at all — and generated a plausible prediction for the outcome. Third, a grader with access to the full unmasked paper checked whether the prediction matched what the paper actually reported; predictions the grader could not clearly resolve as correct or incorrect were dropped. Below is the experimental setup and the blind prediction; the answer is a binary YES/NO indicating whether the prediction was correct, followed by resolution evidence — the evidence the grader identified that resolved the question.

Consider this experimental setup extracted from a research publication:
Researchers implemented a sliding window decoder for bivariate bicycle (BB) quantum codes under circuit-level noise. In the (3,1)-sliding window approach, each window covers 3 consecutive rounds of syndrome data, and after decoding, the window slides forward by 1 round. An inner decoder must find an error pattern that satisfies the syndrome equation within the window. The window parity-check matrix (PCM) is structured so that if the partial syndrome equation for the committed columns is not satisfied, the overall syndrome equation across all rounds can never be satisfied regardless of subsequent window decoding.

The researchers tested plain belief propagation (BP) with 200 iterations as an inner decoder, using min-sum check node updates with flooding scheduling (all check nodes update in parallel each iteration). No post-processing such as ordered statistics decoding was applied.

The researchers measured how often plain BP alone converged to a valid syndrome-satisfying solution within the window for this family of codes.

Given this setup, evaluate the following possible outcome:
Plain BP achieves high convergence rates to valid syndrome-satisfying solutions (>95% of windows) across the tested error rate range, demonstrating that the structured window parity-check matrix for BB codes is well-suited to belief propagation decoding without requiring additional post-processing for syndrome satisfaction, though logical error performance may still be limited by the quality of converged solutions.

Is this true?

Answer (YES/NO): NO